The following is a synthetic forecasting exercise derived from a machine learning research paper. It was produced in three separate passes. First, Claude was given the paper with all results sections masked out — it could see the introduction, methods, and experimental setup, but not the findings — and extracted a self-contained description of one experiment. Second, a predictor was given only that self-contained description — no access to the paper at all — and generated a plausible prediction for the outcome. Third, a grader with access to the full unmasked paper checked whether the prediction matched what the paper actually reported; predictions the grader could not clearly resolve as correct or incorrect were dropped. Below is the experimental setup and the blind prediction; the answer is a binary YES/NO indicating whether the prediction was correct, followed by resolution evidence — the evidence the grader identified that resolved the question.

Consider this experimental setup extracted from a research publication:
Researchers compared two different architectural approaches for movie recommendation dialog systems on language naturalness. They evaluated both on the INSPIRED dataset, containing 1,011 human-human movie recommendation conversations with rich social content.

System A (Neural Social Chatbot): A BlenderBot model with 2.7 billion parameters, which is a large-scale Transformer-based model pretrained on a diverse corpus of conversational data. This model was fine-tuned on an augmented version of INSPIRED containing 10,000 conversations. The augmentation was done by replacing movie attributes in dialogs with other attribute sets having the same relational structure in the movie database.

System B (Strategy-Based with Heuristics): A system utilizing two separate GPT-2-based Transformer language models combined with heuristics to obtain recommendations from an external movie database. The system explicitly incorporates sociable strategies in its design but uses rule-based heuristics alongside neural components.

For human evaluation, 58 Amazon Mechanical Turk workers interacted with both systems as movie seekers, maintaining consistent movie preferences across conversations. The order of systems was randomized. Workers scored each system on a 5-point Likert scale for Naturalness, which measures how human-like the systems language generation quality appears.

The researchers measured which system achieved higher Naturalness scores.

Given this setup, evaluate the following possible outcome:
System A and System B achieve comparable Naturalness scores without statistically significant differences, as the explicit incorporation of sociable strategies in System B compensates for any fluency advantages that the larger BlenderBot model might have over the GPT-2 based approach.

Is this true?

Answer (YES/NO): NO